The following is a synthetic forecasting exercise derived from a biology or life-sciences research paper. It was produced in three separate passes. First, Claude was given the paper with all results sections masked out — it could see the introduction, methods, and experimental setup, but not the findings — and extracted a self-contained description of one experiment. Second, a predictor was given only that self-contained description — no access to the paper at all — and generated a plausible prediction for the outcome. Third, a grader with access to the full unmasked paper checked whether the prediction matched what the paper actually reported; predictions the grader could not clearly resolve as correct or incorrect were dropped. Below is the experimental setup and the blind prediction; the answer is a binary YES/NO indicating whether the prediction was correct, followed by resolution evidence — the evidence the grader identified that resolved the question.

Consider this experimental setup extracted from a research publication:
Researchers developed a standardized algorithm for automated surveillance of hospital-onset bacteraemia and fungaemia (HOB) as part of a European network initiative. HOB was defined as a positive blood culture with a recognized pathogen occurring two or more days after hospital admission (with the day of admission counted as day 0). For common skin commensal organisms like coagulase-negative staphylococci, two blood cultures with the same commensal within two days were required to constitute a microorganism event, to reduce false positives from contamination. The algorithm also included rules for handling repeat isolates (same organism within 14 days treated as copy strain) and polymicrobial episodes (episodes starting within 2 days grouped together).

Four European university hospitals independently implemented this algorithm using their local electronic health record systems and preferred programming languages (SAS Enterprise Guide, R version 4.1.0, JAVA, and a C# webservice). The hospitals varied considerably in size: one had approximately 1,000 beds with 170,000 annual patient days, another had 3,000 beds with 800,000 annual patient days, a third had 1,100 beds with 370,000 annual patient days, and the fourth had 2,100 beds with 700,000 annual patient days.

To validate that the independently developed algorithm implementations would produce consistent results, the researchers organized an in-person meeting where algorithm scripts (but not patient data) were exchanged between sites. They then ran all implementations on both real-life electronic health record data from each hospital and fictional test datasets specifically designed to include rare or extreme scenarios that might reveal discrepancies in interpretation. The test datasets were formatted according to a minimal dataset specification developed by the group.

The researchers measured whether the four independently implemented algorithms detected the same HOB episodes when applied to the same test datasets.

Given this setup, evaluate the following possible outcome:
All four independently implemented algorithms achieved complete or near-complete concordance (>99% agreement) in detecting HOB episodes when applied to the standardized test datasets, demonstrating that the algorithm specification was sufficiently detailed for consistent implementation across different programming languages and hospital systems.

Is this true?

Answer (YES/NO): YES